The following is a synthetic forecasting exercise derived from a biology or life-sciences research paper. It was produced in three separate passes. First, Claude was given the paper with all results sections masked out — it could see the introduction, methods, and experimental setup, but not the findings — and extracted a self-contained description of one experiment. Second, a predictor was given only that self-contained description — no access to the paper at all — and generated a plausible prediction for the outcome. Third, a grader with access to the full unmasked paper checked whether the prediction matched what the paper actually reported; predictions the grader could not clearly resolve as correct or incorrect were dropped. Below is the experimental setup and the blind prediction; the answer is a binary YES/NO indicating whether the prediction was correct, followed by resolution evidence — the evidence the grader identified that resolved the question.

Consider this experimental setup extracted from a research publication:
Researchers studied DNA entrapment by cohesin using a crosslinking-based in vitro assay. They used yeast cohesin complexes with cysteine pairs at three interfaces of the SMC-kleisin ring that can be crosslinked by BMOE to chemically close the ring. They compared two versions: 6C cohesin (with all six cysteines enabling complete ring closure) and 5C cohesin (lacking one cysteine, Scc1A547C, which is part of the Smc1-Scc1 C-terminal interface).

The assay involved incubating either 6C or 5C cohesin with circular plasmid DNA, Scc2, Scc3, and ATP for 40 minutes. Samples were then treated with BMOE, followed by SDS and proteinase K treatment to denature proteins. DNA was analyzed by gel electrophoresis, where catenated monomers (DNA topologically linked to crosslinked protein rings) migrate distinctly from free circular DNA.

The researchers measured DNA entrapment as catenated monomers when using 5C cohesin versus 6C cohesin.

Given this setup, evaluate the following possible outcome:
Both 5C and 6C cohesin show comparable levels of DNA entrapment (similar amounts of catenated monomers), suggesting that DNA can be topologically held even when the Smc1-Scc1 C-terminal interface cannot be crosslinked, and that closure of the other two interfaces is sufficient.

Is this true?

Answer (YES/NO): NO